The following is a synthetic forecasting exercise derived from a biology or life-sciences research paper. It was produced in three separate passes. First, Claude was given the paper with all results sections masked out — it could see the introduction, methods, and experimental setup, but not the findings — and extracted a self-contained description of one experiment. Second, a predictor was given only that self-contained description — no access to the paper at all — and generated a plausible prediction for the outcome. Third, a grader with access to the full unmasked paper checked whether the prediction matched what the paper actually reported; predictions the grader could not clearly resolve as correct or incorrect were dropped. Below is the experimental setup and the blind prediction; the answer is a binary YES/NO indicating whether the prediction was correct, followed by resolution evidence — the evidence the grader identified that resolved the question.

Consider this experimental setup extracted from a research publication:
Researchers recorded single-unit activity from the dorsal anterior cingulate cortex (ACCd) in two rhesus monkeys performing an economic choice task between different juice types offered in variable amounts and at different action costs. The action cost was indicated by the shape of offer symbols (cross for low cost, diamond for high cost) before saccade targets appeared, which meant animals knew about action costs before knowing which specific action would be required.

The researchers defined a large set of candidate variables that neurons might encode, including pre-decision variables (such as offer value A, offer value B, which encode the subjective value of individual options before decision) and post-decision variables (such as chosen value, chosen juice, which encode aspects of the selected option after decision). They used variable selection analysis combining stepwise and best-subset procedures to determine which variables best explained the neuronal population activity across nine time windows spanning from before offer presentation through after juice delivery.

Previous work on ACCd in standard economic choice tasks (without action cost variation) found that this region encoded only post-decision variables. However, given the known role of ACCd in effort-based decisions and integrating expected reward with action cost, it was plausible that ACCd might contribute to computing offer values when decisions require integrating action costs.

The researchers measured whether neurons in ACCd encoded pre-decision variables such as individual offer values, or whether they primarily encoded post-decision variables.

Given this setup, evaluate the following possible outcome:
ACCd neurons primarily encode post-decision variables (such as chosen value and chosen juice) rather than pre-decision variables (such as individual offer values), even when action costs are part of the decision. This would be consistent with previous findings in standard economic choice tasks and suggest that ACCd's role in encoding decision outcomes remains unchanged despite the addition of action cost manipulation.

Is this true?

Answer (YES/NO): YES